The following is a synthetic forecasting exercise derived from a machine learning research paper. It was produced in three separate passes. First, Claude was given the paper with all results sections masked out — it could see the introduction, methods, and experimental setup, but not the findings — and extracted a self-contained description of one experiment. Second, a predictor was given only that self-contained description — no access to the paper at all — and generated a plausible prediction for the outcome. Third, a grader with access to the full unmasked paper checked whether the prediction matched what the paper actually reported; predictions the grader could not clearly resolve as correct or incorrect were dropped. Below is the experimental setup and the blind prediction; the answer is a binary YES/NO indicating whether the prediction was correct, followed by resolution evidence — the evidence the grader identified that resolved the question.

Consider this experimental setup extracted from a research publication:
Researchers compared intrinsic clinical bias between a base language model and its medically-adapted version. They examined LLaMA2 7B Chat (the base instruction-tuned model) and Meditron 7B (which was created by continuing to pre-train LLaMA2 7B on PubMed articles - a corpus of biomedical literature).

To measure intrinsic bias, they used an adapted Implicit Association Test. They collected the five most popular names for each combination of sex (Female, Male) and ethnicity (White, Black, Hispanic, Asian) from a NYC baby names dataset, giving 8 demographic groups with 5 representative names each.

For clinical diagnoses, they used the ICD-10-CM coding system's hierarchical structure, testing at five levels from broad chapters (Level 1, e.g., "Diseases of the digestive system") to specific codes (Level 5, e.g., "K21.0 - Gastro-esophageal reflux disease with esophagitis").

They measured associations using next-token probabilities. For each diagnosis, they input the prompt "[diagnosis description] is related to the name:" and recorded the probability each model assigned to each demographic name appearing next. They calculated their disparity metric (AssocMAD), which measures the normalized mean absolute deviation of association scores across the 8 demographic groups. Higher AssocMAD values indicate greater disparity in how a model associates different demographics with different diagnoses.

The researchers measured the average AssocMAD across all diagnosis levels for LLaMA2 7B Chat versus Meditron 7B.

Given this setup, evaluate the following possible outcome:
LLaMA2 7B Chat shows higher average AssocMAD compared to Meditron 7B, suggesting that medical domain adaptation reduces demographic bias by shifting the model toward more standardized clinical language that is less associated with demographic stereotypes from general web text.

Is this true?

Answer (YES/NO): YES